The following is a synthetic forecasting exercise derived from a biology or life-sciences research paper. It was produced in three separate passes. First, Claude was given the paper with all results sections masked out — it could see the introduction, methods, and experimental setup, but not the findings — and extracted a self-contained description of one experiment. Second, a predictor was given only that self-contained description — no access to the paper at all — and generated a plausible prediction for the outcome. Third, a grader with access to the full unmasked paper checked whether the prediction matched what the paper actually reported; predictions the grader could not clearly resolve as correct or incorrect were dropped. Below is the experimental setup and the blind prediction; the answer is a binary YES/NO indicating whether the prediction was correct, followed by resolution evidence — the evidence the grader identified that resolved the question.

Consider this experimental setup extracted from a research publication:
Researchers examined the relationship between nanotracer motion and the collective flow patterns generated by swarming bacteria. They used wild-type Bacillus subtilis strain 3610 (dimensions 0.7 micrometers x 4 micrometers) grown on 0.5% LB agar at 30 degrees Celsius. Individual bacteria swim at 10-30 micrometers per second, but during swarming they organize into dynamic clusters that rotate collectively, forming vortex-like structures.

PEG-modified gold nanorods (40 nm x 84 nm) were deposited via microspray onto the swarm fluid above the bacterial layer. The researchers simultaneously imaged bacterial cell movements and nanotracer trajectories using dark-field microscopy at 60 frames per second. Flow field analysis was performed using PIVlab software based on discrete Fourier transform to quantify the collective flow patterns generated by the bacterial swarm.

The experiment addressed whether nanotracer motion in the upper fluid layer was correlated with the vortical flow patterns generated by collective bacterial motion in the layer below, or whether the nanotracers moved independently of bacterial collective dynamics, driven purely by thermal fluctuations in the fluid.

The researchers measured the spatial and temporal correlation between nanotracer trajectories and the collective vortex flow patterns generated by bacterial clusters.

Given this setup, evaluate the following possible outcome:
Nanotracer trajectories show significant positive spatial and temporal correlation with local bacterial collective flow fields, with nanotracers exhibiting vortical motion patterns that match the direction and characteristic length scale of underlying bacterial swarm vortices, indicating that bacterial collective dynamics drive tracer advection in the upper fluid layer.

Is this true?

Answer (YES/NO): NO